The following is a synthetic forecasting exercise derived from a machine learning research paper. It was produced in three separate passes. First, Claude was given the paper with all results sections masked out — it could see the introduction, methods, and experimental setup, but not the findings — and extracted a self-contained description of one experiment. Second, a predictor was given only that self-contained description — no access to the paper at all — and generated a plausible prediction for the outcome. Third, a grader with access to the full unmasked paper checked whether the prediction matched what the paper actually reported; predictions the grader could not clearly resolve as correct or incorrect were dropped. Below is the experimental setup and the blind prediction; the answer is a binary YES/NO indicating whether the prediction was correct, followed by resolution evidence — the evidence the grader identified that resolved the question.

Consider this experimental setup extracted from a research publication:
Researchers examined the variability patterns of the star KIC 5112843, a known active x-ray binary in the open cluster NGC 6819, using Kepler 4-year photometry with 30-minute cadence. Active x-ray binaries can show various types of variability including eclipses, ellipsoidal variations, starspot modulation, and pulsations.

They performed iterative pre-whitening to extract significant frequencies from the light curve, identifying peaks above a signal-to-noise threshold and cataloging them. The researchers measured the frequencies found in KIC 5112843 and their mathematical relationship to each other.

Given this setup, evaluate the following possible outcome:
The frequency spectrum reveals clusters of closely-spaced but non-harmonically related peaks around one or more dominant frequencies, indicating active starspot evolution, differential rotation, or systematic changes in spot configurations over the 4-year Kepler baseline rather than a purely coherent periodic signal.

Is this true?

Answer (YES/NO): NO